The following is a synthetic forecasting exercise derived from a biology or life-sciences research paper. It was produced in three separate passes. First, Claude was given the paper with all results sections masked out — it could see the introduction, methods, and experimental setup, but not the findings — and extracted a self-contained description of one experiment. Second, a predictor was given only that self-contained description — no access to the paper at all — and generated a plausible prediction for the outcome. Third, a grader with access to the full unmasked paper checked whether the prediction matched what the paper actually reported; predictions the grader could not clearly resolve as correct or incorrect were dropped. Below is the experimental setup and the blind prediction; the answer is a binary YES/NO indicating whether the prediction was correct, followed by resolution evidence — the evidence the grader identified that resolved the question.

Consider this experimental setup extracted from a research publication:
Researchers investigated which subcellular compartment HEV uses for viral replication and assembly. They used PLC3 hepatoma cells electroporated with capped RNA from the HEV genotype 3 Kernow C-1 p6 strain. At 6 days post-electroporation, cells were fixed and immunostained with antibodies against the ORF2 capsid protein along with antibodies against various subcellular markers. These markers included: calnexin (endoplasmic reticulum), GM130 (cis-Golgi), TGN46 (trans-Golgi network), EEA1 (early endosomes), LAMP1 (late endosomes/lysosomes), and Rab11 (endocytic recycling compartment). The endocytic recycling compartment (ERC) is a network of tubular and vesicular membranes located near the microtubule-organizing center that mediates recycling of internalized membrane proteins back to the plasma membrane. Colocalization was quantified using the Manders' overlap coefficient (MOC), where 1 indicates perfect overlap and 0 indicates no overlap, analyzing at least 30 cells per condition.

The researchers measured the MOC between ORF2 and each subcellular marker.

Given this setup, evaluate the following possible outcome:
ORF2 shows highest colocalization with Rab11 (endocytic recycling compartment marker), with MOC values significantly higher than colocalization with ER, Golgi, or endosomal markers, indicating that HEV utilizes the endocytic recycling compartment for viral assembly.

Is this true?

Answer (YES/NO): YES